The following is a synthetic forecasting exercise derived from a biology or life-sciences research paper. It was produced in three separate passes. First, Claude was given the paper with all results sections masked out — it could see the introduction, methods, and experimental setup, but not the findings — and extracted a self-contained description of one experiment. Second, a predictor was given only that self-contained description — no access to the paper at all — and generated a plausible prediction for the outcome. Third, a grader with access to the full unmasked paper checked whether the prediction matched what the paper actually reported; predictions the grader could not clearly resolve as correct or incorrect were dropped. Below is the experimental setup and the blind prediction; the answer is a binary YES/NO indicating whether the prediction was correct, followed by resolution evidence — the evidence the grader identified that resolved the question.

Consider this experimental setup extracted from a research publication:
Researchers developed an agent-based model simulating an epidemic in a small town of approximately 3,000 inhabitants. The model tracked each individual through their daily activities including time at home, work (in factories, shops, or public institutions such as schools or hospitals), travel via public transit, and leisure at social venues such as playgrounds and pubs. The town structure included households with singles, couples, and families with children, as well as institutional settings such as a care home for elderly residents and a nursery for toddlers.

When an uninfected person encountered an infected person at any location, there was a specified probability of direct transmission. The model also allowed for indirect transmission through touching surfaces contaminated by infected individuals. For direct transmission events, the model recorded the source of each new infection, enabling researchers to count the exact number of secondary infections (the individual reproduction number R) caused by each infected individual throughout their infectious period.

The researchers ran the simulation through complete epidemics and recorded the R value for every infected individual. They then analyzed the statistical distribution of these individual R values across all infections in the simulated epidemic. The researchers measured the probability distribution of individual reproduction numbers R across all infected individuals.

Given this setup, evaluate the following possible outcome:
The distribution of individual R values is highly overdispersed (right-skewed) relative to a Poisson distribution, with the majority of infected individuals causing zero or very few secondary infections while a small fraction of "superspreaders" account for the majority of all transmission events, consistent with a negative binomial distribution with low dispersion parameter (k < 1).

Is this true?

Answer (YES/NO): NO